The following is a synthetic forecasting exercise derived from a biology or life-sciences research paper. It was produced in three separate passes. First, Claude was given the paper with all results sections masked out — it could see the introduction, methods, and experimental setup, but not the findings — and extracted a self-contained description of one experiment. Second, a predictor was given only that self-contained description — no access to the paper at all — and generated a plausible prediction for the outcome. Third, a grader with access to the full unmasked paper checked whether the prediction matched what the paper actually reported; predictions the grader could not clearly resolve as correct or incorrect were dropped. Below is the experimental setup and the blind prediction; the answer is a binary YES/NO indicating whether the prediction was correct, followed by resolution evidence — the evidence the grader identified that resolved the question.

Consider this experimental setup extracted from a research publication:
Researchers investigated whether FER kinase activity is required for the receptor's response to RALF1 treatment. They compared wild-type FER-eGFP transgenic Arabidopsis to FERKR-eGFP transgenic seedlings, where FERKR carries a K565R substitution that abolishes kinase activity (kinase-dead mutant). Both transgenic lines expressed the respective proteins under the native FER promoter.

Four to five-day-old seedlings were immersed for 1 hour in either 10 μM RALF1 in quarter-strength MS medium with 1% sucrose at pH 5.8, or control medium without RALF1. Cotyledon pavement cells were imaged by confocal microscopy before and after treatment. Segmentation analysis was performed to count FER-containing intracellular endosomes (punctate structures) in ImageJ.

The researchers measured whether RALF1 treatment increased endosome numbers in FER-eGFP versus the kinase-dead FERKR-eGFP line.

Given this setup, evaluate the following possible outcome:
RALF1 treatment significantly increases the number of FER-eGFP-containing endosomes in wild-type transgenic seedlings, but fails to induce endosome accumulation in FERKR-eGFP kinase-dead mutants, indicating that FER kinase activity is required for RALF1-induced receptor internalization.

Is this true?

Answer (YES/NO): YES